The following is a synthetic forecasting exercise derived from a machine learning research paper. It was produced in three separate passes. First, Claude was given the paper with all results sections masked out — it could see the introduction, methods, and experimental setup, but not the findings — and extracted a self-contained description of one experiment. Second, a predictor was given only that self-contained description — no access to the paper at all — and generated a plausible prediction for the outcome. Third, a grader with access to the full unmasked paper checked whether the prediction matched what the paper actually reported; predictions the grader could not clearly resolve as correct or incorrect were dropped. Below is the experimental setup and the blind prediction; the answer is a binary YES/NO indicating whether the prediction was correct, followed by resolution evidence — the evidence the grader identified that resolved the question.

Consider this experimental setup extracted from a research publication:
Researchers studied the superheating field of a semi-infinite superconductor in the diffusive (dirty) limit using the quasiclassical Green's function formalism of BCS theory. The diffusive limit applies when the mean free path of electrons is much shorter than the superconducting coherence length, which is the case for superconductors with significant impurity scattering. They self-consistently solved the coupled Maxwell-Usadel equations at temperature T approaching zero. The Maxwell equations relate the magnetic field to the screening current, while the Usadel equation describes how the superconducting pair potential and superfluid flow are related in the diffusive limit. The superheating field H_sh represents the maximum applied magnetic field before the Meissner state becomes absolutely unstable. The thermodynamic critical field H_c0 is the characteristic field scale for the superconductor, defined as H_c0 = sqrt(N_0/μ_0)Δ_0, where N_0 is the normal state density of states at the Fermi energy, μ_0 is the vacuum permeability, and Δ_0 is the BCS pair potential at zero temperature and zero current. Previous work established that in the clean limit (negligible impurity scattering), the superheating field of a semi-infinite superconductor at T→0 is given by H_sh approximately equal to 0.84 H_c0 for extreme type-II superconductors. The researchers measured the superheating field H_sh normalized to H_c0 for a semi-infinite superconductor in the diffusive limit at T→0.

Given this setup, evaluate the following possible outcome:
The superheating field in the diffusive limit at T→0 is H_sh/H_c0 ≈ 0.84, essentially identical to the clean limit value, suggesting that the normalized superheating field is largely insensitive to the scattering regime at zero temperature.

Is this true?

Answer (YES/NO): NO